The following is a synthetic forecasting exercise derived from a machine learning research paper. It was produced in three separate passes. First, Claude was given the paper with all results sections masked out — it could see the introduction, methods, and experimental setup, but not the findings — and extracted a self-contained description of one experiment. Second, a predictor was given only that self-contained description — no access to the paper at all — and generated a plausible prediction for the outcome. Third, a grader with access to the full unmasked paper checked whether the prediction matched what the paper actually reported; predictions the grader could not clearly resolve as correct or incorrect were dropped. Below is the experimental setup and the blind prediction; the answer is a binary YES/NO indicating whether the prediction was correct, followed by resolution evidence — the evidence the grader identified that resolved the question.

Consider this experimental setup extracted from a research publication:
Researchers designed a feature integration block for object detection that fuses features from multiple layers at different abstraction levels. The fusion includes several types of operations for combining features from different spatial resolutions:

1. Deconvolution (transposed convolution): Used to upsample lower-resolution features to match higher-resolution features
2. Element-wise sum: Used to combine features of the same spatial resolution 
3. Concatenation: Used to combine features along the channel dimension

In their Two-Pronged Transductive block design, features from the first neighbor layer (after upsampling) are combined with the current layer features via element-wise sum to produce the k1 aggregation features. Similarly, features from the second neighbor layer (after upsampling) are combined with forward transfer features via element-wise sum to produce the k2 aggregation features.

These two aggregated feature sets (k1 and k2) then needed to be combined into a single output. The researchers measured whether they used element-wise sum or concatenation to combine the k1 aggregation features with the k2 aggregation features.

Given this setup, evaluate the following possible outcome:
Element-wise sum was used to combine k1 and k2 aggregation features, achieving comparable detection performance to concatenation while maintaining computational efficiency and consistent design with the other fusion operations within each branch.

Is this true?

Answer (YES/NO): NO